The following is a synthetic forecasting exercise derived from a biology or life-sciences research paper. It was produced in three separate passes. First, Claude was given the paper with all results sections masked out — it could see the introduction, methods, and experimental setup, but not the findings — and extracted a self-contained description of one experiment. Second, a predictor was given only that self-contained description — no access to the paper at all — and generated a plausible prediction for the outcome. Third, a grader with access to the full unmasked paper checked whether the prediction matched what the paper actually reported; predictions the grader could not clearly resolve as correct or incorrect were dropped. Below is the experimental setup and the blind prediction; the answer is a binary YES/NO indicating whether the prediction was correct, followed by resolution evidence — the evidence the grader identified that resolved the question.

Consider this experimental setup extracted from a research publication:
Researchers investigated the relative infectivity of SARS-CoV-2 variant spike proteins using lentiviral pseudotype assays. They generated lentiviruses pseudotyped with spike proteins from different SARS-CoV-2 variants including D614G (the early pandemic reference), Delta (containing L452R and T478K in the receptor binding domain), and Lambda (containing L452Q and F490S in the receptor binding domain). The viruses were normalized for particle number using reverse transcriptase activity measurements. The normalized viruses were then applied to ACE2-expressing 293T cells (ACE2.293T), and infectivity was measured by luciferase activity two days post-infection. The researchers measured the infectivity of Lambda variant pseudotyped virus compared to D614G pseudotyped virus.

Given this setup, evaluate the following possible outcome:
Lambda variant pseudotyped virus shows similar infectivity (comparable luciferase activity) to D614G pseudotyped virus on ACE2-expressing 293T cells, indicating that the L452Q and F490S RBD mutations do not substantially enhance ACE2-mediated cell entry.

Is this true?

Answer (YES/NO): NO